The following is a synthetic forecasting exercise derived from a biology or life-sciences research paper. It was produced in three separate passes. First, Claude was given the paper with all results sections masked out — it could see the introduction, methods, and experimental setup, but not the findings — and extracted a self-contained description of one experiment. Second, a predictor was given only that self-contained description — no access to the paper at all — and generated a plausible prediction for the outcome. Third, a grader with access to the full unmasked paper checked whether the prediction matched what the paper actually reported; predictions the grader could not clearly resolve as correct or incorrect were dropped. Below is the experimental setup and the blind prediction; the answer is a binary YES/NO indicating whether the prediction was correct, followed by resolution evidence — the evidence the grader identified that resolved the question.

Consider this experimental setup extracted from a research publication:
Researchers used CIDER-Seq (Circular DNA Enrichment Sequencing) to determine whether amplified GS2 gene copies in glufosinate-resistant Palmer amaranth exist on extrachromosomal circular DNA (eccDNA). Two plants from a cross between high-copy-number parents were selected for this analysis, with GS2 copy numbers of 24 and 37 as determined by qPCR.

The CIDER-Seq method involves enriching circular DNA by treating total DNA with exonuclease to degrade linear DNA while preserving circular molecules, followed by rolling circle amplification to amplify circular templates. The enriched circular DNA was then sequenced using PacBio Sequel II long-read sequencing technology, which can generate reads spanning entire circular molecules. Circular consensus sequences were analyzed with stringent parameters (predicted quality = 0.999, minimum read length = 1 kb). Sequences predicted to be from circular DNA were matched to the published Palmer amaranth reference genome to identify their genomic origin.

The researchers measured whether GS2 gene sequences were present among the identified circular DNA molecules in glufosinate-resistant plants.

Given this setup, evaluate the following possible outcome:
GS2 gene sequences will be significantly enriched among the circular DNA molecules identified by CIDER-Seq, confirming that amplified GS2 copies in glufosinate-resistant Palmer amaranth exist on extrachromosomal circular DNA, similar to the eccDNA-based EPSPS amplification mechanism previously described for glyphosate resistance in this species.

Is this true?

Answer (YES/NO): YES